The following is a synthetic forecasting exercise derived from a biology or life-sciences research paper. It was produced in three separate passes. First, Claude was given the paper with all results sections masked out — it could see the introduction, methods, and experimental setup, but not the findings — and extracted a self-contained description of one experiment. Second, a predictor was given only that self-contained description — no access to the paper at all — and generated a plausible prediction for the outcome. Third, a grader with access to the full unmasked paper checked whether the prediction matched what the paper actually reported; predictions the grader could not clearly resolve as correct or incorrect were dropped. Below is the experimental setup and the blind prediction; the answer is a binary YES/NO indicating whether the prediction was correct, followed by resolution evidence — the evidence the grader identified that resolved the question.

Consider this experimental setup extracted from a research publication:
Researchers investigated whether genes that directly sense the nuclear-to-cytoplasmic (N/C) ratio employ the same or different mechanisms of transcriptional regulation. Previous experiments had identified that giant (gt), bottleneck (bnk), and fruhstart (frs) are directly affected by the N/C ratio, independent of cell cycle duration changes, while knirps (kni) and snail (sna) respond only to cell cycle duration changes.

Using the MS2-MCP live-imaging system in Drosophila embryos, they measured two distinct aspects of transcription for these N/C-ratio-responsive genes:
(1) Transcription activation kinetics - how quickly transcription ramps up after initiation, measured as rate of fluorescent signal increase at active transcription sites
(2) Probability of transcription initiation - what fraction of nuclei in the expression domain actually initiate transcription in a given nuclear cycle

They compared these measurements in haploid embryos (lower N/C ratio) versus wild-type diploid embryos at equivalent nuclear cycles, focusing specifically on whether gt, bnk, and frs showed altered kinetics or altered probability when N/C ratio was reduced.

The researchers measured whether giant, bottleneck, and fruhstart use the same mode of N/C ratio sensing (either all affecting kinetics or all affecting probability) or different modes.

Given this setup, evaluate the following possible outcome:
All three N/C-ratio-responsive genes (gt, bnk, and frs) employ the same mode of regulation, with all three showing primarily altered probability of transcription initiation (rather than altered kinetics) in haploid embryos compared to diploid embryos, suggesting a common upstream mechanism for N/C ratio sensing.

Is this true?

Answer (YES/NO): NO